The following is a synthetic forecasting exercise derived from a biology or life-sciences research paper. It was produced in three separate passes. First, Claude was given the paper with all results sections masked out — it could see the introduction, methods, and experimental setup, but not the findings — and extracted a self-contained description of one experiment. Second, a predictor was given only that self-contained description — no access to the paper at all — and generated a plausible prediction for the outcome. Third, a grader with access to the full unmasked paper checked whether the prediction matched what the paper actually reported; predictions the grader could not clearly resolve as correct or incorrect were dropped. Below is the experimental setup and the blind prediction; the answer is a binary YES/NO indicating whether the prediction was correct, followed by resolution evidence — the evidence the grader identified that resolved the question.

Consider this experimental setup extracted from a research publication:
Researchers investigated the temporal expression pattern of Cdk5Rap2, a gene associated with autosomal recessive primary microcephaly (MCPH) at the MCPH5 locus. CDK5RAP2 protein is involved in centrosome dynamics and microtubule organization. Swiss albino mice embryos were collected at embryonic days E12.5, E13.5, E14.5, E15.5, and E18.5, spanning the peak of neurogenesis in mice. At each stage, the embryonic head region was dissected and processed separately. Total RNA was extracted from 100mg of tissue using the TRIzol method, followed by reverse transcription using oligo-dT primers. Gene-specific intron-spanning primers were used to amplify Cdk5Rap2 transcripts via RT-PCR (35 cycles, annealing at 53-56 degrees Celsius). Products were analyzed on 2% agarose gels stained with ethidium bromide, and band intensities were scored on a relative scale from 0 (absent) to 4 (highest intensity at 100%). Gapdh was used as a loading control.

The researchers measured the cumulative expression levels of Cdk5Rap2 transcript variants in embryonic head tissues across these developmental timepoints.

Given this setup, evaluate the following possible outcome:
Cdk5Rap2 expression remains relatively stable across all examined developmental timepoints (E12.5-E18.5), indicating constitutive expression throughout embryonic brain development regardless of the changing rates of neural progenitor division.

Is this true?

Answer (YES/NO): NO